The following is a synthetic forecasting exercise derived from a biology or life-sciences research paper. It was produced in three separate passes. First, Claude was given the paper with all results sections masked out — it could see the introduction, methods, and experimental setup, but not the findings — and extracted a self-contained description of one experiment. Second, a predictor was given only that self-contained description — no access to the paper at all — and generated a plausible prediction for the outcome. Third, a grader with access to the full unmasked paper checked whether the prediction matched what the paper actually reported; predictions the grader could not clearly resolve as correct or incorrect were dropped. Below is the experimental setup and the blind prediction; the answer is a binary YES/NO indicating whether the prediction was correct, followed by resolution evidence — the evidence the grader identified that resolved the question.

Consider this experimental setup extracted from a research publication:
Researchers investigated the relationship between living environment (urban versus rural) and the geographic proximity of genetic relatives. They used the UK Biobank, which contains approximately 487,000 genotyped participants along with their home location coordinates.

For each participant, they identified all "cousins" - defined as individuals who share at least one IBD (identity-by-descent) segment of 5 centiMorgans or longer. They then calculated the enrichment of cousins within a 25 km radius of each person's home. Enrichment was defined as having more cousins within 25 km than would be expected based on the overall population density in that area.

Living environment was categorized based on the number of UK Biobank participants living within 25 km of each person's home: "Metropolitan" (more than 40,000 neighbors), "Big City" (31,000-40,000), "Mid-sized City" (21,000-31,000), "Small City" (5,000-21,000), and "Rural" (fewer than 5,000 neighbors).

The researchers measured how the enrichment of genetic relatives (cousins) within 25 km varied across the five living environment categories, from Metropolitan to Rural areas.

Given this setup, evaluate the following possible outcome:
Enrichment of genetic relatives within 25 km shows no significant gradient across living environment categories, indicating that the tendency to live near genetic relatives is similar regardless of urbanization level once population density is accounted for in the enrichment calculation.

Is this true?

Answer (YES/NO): NO